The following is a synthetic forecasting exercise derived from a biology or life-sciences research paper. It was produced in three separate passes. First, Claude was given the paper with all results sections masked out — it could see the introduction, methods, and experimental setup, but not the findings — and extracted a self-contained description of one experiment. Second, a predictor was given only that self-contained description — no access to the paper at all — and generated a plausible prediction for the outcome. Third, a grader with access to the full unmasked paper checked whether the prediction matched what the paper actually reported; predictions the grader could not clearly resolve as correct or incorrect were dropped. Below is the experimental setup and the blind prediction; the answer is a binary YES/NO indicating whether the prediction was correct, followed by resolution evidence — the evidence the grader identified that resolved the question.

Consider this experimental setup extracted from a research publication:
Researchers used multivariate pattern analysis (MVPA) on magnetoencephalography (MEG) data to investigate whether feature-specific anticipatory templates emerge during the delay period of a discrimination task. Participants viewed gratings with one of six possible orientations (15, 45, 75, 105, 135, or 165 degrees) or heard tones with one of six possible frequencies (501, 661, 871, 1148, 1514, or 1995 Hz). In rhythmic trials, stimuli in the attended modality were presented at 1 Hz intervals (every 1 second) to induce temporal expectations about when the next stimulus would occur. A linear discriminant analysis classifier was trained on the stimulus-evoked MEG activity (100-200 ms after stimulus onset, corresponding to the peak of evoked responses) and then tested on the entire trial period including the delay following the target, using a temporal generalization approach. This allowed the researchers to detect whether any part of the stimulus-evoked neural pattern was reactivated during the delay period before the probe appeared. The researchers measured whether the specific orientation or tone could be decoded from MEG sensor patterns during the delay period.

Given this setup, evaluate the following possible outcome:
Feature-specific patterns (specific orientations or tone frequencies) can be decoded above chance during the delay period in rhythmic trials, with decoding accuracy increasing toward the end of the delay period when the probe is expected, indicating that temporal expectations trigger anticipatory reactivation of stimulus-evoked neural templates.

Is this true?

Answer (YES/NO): NO